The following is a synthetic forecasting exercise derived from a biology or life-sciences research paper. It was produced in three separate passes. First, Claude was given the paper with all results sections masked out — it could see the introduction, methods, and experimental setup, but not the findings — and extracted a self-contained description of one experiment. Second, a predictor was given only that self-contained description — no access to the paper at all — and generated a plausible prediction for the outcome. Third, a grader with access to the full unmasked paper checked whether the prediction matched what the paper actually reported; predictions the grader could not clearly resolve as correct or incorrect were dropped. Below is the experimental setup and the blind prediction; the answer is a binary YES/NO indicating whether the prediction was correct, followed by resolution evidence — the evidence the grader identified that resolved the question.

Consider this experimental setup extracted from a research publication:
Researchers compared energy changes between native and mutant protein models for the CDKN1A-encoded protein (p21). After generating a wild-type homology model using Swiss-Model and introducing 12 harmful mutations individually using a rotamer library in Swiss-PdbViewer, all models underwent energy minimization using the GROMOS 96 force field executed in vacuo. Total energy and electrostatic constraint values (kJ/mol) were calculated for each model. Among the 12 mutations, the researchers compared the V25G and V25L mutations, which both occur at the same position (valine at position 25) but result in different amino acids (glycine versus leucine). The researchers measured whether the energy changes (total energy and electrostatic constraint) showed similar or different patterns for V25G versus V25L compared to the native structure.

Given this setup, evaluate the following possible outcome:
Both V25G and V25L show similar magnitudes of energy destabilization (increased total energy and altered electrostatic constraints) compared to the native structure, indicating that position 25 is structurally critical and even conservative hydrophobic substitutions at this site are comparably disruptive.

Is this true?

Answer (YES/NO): NO